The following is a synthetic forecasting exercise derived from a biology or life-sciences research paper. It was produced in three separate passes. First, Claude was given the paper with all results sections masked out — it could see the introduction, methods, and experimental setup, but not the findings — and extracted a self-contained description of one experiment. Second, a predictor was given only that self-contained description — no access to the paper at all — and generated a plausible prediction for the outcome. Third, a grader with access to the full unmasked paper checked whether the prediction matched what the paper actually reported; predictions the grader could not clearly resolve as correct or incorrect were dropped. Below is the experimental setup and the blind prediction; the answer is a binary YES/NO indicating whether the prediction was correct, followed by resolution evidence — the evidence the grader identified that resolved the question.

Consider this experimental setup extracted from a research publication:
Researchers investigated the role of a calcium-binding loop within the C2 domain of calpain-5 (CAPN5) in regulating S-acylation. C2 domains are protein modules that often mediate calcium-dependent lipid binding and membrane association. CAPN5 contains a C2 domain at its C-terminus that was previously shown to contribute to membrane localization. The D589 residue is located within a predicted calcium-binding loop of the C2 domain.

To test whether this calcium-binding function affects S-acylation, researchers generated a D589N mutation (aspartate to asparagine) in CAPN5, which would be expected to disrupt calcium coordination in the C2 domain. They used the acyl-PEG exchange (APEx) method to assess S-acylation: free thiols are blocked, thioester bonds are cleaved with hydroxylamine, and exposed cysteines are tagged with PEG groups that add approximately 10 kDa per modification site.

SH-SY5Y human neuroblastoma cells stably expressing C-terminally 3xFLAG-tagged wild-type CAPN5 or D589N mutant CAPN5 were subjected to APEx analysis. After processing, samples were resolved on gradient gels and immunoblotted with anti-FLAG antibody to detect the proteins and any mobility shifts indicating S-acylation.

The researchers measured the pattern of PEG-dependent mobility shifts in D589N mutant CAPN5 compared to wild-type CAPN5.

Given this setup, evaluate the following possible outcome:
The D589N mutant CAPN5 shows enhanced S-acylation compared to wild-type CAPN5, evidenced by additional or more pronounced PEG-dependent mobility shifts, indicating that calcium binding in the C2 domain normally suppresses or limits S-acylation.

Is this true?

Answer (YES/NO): NO